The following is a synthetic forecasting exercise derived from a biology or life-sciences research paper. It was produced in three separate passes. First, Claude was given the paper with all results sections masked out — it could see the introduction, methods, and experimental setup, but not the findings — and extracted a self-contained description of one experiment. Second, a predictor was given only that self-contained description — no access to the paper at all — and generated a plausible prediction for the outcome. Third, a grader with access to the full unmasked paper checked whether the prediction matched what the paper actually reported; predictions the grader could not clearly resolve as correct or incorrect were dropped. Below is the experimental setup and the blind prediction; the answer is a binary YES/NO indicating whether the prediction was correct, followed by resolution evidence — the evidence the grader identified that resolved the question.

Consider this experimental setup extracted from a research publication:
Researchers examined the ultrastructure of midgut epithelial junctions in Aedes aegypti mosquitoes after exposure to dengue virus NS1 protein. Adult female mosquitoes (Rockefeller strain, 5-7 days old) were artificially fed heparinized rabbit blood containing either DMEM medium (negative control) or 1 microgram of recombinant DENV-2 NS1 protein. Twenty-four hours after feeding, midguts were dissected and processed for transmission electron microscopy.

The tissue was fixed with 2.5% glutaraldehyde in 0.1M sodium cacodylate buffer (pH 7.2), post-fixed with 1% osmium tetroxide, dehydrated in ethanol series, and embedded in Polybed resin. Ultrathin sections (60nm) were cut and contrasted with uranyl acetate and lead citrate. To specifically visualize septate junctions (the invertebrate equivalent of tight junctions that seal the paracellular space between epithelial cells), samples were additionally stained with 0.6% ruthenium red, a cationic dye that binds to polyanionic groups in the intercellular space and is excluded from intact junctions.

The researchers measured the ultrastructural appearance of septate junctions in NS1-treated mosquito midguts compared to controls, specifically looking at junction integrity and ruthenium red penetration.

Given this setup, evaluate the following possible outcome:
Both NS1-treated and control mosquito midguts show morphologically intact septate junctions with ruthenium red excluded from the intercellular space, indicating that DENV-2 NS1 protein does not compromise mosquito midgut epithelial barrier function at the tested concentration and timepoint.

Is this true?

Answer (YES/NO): NO